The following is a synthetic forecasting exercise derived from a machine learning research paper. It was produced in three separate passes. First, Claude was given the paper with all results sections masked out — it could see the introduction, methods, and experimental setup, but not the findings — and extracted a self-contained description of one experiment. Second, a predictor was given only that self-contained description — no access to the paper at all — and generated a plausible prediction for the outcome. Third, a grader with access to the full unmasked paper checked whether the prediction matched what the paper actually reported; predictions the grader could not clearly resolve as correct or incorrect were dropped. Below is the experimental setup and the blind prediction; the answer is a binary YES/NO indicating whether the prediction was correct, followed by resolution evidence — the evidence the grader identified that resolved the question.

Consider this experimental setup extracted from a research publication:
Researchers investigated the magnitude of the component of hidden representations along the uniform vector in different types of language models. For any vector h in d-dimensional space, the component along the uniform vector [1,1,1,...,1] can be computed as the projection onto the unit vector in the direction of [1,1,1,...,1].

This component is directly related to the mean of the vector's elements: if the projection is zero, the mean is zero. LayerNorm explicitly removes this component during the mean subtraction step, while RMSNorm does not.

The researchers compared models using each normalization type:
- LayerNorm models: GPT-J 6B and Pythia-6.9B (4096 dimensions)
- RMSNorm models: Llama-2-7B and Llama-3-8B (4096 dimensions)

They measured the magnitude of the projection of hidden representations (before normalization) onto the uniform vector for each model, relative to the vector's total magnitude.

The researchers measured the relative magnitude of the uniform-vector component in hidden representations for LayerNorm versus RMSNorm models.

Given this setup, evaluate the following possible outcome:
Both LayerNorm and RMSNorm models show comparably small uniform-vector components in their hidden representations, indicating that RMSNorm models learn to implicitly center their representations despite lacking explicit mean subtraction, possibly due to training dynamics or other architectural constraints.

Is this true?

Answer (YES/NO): YES